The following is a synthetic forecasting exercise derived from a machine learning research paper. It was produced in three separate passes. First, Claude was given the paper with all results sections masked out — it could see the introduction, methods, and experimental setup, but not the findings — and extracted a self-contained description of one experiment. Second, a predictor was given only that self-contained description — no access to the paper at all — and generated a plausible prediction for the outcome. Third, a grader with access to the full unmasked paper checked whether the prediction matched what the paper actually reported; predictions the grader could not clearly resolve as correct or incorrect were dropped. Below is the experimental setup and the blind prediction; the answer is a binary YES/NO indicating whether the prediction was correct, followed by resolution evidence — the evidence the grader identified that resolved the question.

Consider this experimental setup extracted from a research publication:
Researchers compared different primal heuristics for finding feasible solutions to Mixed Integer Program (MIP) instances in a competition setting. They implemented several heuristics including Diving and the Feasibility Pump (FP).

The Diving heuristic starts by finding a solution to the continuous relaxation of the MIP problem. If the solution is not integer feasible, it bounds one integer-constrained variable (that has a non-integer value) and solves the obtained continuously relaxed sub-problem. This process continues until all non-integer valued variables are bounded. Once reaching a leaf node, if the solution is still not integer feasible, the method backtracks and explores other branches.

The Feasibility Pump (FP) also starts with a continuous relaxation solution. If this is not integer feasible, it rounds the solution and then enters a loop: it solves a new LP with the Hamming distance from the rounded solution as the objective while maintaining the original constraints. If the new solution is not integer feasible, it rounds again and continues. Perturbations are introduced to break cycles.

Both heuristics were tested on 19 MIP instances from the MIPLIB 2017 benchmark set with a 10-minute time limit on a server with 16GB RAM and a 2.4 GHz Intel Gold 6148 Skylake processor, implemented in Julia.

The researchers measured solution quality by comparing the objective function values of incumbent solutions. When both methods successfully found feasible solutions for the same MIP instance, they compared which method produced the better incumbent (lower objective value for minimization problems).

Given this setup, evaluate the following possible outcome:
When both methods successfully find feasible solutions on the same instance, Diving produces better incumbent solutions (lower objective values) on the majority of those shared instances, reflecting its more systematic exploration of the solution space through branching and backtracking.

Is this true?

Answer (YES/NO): NO